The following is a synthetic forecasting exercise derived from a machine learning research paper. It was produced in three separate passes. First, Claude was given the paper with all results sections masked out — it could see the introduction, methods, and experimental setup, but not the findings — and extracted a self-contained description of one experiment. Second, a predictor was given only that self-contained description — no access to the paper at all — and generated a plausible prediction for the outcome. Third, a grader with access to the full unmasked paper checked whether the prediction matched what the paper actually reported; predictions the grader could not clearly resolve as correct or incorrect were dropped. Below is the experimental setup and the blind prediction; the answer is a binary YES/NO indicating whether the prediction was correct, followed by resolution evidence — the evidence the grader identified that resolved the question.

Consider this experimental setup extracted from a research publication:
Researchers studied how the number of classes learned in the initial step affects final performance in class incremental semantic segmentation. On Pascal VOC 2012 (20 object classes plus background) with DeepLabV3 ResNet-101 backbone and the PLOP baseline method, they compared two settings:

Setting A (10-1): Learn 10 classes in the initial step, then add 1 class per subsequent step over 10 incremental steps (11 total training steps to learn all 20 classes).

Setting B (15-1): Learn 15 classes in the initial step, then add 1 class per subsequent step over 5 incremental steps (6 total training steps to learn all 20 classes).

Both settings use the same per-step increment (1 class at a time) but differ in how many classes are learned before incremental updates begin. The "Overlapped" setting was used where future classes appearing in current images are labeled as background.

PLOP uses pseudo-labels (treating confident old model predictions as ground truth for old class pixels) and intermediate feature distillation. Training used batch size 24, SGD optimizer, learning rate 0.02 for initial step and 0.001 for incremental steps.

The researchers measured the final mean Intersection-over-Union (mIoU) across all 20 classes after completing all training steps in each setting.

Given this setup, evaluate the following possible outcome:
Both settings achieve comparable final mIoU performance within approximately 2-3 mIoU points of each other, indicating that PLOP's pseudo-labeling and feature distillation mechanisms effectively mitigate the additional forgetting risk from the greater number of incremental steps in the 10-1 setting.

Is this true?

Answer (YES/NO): NO